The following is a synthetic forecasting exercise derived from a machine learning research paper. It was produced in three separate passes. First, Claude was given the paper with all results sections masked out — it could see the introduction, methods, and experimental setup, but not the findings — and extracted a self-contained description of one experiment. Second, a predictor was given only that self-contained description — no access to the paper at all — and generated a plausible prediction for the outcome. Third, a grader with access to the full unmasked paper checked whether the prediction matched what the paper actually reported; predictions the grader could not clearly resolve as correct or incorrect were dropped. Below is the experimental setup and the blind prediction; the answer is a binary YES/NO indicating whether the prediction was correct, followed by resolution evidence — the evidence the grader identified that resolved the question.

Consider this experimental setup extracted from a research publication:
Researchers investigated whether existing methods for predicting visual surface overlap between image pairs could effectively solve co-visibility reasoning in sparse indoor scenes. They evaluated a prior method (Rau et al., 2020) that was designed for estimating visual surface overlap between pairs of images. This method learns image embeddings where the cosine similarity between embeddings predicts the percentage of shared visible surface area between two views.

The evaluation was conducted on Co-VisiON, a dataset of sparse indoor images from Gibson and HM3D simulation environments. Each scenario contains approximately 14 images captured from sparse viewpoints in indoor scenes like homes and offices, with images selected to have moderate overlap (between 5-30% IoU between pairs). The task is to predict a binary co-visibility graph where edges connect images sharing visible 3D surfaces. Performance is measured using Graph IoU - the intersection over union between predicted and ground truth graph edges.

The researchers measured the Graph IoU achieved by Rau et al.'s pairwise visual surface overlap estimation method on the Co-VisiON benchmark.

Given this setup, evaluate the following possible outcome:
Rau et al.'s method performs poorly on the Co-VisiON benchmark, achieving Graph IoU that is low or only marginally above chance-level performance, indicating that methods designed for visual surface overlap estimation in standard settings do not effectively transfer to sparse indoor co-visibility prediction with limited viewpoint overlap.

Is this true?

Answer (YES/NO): YES